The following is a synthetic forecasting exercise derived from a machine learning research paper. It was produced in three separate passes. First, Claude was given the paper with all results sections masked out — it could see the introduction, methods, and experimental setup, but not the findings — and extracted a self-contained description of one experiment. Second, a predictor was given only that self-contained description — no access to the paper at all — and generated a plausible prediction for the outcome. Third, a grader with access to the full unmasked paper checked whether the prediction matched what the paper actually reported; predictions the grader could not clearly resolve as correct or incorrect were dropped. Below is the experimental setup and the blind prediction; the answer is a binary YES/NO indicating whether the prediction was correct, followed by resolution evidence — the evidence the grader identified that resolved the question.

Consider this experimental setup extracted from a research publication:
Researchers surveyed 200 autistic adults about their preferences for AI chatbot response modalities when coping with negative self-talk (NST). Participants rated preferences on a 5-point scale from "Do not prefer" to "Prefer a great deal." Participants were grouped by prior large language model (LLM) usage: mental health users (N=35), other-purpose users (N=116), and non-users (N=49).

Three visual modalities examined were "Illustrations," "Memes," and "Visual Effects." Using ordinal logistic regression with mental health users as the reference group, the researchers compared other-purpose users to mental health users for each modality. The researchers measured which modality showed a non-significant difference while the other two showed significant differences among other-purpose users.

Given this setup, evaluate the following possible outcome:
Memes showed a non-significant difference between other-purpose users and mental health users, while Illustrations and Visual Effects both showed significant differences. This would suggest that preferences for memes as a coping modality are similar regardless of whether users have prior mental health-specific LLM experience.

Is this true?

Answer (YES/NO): YES